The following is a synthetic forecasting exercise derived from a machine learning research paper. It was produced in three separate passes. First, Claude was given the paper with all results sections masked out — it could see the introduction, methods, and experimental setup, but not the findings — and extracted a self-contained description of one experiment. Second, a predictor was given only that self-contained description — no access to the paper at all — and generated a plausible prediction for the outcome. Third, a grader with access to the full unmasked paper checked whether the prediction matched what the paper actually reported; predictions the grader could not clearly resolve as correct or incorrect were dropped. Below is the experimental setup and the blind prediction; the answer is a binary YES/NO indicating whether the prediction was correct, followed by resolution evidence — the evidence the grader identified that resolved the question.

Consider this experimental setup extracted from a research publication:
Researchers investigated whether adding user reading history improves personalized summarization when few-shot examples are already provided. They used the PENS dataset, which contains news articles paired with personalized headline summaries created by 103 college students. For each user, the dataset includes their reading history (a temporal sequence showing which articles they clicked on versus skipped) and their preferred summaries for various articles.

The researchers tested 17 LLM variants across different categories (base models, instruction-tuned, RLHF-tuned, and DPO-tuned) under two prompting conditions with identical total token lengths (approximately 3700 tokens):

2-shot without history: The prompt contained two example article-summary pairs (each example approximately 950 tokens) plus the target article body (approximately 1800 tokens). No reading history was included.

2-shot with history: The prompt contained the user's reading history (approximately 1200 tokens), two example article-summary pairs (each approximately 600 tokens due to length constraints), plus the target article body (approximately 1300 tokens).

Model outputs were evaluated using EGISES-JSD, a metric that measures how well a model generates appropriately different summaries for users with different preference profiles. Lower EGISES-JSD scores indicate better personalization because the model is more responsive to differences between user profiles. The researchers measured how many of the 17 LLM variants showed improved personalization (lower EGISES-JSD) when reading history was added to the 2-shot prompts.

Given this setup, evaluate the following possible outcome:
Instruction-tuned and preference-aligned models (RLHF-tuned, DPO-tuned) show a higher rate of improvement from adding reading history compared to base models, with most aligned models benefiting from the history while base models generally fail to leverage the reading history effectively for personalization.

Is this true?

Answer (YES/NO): NO